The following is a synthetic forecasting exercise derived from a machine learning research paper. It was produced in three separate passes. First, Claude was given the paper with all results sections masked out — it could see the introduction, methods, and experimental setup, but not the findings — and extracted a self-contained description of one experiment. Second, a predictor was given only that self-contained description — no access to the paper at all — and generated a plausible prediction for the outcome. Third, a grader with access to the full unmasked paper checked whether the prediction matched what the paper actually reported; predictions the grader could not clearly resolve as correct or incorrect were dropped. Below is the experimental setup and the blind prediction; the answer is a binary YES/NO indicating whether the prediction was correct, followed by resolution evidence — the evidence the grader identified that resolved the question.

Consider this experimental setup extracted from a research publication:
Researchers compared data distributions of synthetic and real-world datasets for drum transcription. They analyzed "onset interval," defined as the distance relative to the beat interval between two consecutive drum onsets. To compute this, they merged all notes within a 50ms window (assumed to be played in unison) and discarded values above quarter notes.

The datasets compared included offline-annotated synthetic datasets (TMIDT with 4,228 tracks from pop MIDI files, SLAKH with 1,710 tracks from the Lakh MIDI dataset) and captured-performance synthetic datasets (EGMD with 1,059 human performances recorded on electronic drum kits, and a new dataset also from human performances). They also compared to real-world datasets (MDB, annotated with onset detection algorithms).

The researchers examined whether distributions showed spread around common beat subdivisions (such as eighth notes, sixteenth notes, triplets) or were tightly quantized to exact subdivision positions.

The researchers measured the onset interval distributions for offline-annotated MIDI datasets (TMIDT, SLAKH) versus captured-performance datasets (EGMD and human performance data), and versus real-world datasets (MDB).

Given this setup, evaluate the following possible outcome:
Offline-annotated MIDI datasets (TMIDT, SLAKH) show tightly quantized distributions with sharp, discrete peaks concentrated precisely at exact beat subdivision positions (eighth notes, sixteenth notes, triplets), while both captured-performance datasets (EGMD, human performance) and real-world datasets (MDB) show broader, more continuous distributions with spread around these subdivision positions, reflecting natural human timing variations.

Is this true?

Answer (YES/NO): YES